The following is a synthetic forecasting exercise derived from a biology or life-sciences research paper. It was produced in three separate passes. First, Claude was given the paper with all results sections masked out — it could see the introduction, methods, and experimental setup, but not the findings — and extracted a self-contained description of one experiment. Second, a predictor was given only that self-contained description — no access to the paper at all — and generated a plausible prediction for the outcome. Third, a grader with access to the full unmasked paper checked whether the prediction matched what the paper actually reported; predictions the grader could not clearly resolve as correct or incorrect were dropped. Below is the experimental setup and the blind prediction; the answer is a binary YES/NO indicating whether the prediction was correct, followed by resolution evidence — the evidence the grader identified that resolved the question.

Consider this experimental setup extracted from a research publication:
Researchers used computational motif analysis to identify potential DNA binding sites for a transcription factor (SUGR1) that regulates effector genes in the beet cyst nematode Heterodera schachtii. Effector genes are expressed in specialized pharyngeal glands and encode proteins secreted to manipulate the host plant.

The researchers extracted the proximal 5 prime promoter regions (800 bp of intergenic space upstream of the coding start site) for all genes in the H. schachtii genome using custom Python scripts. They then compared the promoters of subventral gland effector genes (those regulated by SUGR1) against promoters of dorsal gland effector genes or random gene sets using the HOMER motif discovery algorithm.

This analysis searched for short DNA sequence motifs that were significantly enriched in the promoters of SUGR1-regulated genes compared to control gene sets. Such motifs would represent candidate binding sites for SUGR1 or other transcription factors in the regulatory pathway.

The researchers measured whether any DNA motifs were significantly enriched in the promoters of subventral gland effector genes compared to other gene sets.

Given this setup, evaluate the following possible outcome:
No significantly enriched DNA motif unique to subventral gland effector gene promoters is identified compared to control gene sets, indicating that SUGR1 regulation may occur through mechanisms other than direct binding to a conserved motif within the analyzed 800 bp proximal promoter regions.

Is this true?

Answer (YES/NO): NO